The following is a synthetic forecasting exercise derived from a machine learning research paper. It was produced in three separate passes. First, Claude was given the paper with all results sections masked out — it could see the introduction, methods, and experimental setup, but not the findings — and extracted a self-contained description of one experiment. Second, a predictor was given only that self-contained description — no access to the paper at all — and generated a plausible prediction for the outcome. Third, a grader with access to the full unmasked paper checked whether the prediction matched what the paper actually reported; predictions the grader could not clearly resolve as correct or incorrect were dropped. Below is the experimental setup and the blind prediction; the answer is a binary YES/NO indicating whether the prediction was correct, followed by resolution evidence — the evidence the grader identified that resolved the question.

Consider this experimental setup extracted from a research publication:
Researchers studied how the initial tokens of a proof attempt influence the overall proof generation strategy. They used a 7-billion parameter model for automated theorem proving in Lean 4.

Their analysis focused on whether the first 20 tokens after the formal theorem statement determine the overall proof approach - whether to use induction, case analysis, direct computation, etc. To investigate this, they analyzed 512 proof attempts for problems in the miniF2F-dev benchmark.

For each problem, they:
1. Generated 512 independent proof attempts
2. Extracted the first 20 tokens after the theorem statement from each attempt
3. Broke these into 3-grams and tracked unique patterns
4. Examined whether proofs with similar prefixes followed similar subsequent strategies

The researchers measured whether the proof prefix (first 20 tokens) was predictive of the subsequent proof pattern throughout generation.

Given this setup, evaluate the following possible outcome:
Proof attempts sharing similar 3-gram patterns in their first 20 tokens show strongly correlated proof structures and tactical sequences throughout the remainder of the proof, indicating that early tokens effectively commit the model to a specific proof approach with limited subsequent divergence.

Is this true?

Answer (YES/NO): YES